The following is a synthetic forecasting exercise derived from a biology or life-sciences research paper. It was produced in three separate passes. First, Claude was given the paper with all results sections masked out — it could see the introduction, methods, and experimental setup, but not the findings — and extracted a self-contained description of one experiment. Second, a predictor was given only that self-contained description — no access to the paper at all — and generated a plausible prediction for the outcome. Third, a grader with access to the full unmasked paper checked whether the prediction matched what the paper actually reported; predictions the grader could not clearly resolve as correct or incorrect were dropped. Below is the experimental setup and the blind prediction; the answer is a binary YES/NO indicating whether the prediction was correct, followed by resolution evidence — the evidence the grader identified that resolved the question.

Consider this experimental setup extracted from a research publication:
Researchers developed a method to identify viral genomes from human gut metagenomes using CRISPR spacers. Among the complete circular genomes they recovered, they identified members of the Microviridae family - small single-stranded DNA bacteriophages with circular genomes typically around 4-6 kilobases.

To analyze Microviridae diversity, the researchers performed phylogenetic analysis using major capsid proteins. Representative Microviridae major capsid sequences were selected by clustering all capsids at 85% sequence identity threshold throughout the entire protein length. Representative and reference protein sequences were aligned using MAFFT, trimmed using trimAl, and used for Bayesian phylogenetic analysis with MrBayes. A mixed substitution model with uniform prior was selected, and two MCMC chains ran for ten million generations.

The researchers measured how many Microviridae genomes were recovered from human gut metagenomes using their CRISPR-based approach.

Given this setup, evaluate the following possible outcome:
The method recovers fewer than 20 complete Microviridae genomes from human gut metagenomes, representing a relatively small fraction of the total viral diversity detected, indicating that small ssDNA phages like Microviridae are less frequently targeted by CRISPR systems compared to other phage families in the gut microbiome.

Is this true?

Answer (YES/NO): NO